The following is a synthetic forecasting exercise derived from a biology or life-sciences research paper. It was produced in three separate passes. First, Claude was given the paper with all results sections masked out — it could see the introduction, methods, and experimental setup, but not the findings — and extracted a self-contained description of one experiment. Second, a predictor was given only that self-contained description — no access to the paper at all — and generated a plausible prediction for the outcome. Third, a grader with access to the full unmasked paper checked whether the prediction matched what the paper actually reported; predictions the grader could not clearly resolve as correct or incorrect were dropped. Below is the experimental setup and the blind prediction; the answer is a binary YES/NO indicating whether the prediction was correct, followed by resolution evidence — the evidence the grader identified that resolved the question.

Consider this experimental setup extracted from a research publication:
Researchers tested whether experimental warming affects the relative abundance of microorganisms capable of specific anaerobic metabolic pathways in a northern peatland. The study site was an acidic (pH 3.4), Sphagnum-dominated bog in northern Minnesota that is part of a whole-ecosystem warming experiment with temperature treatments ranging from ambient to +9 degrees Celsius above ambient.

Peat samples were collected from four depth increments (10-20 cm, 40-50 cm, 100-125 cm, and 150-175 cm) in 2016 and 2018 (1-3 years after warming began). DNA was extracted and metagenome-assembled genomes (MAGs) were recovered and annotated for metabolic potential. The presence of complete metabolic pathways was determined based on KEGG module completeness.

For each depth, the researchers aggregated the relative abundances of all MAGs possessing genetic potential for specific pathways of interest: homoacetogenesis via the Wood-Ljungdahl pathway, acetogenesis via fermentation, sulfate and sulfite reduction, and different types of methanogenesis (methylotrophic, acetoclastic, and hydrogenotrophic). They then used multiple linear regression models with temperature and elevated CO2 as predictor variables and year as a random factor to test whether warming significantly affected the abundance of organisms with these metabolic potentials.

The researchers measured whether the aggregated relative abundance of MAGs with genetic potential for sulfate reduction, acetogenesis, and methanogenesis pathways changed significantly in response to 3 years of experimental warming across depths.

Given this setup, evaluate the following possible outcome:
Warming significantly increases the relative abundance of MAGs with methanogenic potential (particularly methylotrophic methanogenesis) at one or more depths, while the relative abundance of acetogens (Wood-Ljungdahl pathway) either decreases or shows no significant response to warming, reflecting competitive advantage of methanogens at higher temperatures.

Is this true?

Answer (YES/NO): NO